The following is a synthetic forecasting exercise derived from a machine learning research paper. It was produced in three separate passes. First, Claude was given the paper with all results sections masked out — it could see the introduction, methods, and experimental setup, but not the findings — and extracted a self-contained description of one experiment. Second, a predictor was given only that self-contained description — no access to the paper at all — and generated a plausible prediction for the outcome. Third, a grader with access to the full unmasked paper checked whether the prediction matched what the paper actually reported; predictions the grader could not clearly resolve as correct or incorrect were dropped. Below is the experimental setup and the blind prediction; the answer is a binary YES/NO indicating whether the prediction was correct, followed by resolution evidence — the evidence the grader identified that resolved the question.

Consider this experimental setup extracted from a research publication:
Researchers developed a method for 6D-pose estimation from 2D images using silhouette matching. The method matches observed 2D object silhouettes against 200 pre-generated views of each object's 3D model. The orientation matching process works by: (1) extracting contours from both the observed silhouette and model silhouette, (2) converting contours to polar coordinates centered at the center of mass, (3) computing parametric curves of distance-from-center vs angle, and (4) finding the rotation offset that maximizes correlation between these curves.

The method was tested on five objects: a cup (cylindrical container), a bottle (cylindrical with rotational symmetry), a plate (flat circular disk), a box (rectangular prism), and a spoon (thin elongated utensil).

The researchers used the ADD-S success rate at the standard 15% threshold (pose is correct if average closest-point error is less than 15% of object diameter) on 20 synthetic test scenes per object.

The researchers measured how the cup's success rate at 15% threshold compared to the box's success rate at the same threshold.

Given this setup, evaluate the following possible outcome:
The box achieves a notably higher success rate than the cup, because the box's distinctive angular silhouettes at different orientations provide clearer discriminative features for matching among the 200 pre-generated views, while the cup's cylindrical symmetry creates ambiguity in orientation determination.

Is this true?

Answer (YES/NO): YES